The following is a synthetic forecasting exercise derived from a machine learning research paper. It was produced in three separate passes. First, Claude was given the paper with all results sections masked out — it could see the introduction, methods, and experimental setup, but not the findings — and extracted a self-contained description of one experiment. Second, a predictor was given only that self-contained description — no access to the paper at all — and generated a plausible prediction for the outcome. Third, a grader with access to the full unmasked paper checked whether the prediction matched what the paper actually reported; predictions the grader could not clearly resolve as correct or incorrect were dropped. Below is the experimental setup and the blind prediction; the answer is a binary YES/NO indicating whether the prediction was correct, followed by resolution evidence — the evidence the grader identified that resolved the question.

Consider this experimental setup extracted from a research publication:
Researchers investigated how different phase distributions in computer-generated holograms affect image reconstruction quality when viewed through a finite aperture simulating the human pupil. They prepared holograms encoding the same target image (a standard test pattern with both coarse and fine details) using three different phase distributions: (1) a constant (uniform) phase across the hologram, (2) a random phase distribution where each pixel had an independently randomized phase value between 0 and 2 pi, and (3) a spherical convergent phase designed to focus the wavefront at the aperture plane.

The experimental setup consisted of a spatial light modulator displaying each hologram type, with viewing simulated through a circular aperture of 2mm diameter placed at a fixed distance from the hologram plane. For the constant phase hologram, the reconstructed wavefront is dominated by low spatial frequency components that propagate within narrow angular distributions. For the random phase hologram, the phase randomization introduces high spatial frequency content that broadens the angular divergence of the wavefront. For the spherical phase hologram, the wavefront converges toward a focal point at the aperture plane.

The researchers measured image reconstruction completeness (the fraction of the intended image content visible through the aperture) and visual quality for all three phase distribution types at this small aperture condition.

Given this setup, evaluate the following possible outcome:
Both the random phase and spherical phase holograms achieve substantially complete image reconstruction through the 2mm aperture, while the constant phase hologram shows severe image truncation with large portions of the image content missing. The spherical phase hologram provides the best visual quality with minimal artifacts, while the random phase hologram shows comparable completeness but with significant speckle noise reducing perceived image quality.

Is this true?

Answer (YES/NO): NO